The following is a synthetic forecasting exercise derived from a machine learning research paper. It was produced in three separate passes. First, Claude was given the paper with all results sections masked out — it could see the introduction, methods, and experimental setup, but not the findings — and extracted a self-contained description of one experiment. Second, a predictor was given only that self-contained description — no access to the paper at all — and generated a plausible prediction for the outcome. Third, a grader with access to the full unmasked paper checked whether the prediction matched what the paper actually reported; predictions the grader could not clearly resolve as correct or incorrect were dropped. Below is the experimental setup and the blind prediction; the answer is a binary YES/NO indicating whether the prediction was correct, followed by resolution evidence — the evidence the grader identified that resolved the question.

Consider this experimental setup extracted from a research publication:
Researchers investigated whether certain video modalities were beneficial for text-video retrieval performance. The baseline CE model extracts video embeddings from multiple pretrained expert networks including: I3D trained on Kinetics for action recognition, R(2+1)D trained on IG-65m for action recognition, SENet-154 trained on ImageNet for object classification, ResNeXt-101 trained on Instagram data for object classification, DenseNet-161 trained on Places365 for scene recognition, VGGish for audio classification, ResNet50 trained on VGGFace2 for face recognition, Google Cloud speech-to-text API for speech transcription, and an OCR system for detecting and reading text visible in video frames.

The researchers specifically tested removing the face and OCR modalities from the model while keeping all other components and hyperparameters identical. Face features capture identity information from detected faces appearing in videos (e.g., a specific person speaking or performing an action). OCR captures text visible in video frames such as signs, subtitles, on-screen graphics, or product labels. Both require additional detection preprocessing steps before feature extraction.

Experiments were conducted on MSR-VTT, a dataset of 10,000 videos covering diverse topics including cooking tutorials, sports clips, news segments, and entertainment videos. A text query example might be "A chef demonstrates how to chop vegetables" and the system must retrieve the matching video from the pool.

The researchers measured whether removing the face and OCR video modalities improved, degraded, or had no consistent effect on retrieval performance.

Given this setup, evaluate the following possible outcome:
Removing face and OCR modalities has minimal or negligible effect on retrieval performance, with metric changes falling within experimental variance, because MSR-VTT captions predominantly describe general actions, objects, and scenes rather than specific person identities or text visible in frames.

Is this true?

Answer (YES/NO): YES